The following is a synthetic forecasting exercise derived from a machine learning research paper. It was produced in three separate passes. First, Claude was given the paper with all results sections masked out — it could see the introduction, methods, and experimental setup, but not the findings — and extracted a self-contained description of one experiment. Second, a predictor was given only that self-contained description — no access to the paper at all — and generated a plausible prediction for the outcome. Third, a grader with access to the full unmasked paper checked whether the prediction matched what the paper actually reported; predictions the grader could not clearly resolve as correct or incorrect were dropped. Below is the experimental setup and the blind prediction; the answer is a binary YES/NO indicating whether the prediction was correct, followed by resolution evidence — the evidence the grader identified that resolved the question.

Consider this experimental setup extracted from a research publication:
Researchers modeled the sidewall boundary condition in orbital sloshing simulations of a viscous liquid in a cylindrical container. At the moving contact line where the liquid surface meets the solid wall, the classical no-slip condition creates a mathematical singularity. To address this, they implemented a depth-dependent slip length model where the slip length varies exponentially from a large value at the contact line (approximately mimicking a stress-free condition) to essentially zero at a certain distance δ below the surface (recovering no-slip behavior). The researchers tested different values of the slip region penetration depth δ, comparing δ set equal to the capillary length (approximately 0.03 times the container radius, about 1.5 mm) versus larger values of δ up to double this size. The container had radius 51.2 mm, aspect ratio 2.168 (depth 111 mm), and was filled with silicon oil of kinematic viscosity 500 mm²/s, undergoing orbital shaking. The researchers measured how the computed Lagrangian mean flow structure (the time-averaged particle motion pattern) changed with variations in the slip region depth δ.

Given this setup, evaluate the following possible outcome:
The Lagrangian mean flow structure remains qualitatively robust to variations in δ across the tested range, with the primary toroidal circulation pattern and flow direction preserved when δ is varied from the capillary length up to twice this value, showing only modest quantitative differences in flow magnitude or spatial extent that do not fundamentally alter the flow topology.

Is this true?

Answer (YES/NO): NO